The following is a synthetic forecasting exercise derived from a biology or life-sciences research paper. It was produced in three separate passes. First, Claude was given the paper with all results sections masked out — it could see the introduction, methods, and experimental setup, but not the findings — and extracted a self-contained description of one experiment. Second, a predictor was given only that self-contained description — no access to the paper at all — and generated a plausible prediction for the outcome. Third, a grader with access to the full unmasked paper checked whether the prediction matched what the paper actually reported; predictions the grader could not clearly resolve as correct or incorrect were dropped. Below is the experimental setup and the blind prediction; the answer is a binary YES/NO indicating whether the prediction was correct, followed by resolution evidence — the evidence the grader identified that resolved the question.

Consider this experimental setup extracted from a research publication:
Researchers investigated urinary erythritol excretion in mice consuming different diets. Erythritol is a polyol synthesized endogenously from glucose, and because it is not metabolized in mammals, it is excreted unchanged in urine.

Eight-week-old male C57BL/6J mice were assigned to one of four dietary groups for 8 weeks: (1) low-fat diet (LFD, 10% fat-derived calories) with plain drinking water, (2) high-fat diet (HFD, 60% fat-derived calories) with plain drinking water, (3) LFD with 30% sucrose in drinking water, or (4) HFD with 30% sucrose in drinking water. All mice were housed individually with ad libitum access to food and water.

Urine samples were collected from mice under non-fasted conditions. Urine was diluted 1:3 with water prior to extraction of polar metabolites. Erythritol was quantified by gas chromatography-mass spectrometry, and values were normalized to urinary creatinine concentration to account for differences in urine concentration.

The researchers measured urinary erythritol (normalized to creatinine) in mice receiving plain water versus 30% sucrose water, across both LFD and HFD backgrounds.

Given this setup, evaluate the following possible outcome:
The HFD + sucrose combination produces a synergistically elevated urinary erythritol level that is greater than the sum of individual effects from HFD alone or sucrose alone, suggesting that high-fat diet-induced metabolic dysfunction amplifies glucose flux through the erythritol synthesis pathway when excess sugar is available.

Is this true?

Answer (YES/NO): NO